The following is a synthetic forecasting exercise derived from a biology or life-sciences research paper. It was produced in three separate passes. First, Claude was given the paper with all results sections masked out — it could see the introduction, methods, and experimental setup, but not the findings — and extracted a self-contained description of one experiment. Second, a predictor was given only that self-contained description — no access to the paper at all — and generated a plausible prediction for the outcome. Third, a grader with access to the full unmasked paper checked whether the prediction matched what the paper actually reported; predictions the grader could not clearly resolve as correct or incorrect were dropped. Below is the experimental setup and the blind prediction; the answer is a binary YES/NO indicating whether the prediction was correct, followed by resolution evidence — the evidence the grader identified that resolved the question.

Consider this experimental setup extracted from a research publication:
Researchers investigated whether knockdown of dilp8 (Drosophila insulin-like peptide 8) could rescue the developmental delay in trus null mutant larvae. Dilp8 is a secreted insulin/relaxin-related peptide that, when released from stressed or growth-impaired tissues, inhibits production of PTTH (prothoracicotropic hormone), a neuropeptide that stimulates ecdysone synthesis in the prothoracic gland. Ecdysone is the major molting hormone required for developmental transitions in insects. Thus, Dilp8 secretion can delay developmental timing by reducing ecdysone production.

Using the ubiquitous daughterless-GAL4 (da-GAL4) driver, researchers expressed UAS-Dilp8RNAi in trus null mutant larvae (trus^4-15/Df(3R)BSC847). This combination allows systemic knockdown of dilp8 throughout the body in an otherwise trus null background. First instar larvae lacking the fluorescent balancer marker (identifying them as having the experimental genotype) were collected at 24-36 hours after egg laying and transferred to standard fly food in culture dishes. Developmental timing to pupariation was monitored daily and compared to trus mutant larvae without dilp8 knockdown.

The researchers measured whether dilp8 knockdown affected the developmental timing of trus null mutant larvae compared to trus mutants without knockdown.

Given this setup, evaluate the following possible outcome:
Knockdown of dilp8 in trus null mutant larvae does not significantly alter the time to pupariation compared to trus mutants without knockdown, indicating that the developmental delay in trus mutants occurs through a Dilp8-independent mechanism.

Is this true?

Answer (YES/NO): NO